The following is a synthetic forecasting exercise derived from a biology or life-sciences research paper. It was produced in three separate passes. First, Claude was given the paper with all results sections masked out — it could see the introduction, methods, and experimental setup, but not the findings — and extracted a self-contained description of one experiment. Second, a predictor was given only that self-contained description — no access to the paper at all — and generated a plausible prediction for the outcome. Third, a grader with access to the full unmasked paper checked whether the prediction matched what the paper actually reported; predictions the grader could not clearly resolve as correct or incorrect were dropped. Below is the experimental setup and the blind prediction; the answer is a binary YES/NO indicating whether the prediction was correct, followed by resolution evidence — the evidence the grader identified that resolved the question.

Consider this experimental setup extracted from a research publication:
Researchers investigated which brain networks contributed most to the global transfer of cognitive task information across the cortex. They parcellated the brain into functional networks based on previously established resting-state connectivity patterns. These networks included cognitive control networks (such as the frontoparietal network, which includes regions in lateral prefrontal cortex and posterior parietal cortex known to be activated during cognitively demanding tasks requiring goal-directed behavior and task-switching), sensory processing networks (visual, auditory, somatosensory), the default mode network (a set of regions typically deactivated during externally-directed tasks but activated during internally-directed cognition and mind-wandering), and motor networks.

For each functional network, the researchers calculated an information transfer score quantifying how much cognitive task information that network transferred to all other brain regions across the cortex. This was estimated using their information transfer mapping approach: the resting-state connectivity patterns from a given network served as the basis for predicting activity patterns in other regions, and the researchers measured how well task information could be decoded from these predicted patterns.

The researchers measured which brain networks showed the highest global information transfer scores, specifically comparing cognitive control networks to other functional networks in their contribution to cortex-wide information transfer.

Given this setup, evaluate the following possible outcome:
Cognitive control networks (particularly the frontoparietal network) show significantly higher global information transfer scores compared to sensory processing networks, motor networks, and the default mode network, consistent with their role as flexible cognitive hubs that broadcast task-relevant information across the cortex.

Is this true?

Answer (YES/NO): YES